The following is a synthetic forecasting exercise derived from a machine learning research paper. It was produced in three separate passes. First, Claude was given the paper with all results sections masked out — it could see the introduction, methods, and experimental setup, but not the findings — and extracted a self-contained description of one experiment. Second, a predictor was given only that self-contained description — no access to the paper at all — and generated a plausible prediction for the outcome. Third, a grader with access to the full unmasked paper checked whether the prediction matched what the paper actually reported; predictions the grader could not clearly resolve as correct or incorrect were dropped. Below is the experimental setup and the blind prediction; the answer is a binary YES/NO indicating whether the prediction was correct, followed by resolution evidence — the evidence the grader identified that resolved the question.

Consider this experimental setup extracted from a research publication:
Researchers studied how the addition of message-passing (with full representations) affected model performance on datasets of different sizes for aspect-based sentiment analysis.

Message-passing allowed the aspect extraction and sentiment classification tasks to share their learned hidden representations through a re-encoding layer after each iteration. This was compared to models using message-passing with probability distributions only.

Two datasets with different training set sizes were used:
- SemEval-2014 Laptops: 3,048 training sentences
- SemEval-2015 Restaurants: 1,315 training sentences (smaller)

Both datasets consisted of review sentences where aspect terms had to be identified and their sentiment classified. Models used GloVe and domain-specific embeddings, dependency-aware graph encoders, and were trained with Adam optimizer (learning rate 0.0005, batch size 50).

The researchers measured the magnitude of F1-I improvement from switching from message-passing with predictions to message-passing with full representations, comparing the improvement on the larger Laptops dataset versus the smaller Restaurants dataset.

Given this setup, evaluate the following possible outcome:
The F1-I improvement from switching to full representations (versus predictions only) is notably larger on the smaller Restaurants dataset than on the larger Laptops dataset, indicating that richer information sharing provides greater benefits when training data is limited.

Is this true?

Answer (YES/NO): NO